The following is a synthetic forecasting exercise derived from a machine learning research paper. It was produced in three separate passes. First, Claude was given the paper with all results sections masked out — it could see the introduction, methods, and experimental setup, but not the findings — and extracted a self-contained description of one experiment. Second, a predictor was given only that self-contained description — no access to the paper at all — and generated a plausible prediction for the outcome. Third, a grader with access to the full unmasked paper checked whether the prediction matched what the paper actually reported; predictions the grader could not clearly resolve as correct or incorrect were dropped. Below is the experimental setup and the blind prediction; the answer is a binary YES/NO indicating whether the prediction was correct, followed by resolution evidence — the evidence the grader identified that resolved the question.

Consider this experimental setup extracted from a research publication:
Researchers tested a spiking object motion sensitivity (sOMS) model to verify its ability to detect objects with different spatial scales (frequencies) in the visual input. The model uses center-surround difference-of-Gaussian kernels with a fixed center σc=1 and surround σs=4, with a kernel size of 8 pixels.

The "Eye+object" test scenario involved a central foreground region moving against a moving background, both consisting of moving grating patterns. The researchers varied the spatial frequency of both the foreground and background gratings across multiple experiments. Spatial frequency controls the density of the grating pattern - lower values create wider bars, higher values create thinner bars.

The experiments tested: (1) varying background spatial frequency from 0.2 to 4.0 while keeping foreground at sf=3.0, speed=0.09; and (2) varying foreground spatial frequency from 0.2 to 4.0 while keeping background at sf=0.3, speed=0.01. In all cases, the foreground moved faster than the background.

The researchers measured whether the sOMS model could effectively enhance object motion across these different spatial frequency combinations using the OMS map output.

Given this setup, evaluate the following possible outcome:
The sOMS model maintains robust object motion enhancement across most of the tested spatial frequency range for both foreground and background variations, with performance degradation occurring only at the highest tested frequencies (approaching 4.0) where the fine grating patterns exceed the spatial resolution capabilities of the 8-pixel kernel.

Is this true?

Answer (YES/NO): NO